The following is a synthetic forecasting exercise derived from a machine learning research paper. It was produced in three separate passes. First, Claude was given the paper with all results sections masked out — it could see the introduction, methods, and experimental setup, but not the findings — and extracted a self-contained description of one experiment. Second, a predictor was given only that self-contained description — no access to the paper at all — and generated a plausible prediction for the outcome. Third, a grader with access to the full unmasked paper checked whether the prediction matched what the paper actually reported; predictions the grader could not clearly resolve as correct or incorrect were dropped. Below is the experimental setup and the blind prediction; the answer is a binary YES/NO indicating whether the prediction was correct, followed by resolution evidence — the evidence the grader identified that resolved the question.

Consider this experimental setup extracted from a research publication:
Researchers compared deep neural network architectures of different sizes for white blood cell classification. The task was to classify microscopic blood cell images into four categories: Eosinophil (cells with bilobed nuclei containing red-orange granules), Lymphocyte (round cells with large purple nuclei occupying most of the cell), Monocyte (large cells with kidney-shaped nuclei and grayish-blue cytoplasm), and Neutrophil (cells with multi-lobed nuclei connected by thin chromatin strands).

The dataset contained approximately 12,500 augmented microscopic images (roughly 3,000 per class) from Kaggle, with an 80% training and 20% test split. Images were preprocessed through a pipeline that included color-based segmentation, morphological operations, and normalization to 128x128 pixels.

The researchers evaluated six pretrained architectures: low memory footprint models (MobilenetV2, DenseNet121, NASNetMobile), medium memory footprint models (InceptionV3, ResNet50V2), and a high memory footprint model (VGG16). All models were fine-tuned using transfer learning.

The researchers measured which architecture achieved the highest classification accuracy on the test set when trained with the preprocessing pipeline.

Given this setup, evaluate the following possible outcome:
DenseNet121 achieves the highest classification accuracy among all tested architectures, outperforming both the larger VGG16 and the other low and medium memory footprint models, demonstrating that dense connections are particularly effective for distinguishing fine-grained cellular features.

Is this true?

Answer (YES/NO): NO